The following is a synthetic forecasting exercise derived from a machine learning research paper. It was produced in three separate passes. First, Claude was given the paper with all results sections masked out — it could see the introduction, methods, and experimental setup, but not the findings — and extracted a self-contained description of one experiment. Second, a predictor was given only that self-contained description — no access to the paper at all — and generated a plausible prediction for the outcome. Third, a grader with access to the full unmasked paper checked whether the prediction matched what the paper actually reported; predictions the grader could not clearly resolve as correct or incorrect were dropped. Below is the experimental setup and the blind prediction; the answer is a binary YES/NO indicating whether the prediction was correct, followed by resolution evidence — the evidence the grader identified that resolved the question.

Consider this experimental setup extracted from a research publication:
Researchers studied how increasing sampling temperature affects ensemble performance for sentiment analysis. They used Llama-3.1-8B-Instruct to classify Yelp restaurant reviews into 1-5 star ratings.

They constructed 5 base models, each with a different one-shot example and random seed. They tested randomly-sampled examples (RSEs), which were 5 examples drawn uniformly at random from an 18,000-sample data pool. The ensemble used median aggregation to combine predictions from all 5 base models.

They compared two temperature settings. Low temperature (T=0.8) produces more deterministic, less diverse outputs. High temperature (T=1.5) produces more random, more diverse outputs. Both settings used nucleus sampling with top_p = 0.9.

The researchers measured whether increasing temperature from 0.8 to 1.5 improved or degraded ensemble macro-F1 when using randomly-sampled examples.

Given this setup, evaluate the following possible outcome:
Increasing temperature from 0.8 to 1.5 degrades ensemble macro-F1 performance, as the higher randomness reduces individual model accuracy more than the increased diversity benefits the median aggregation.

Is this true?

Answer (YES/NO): YES